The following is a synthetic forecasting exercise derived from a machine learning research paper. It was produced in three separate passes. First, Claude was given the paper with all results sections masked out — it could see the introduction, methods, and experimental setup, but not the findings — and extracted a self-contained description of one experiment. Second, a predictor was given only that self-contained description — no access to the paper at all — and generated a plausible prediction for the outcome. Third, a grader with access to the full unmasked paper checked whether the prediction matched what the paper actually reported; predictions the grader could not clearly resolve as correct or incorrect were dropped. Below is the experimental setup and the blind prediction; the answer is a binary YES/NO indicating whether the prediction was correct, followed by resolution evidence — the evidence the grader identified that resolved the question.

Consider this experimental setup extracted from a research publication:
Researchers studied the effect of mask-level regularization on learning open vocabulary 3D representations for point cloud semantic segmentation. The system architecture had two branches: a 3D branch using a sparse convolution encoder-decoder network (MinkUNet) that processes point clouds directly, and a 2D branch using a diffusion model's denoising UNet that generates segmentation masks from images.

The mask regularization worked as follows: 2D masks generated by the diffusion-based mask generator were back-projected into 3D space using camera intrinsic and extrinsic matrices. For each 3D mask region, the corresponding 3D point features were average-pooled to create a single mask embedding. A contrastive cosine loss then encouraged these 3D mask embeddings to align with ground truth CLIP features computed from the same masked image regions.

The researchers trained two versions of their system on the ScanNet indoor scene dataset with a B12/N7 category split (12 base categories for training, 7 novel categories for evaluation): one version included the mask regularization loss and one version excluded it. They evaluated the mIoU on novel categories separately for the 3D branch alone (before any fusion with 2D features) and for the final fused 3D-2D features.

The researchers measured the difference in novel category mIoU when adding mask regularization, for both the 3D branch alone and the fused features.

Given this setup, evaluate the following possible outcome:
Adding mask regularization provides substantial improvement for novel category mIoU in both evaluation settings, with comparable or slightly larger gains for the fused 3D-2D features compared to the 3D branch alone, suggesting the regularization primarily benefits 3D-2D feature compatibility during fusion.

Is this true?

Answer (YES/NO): NO